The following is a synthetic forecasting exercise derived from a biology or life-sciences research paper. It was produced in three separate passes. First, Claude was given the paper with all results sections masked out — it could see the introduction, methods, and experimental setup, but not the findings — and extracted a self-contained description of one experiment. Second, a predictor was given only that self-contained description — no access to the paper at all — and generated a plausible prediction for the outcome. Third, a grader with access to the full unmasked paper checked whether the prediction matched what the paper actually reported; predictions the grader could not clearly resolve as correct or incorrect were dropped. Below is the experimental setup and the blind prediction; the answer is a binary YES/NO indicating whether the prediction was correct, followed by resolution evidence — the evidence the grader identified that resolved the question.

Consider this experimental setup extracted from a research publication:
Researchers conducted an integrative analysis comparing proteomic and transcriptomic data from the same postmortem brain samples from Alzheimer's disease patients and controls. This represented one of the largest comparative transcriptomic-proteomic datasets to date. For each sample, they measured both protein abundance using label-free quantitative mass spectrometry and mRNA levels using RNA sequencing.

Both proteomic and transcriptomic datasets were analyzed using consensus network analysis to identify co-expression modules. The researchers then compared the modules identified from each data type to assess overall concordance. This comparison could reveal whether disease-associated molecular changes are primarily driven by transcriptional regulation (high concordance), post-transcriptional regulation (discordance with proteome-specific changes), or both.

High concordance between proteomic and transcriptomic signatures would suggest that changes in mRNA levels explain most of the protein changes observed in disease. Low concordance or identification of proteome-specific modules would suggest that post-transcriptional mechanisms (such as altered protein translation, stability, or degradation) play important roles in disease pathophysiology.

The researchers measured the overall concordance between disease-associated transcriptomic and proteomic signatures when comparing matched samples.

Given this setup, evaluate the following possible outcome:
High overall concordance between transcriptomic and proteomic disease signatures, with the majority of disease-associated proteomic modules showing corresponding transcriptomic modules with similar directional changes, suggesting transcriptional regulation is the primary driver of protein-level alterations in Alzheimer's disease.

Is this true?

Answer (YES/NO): NO